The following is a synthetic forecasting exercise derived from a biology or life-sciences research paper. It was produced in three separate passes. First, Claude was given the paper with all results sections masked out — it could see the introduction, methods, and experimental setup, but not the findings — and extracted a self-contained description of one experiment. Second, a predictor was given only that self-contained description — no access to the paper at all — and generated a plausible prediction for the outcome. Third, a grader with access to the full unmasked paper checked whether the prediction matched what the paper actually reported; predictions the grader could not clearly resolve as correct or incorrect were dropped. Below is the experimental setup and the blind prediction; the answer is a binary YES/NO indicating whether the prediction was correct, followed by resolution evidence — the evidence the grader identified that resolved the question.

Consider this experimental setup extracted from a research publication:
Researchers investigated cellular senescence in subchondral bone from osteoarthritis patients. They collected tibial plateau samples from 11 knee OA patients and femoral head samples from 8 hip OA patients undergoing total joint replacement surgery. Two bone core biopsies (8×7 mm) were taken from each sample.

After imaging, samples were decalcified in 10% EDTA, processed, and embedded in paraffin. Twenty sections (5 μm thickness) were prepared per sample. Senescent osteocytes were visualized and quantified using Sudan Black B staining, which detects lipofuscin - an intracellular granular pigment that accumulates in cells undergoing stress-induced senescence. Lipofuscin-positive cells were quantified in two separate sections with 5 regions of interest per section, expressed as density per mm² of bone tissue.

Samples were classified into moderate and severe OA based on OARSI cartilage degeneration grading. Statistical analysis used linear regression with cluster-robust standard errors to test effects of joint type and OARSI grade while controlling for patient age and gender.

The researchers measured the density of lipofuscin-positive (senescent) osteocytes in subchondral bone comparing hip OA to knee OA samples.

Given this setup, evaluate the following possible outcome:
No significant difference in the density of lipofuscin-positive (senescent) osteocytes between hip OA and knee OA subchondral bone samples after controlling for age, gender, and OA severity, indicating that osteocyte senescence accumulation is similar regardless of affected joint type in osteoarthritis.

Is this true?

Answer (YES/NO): NO